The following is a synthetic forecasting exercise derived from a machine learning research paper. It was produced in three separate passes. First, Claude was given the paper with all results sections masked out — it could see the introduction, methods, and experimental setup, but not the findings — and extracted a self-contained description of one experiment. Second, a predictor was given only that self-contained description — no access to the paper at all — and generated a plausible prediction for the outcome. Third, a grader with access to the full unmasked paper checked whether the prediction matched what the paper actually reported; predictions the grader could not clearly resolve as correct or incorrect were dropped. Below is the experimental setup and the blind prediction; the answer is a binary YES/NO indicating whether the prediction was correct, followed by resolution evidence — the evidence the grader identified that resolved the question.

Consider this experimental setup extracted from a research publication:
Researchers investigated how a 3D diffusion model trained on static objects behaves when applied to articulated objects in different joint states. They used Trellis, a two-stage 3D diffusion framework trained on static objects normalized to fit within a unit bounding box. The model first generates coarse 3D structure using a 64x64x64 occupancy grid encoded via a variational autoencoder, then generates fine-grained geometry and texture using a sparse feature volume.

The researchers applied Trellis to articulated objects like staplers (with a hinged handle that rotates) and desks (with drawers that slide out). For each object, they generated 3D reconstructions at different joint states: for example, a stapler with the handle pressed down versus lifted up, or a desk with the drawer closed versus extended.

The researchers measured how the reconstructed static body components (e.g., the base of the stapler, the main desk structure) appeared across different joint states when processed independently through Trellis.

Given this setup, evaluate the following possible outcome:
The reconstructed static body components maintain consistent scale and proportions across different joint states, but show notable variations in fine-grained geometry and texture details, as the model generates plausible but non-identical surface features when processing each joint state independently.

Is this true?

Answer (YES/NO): NO